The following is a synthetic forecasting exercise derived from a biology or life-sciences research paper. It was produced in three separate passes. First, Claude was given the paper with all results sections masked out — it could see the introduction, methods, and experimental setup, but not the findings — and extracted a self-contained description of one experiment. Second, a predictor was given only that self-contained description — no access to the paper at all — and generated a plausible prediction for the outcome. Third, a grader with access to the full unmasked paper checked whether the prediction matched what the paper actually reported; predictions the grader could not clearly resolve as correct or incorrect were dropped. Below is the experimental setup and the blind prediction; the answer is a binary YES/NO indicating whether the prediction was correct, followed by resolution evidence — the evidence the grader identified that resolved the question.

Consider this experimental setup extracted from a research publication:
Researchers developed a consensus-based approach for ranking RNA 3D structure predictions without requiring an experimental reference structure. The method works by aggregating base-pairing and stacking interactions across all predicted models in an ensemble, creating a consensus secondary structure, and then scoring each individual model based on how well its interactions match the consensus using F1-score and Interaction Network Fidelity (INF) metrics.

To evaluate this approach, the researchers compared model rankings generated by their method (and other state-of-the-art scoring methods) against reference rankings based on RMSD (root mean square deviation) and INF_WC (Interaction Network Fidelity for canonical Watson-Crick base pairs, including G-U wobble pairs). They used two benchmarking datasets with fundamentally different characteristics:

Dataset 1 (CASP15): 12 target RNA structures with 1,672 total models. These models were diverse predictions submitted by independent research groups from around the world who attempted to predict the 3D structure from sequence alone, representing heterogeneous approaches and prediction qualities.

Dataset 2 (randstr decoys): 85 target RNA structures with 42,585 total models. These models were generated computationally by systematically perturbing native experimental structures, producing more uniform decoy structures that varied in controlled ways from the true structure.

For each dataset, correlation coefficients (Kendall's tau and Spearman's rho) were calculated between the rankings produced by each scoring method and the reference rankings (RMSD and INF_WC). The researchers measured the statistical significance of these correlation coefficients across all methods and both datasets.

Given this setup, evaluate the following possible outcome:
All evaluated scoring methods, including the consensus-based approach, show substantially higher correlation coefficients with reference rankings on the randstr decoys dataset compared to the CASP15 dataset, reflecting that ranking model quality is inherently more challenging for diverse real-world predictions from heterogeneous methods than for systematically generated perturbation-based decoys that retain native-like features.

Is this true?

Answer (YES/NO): YES